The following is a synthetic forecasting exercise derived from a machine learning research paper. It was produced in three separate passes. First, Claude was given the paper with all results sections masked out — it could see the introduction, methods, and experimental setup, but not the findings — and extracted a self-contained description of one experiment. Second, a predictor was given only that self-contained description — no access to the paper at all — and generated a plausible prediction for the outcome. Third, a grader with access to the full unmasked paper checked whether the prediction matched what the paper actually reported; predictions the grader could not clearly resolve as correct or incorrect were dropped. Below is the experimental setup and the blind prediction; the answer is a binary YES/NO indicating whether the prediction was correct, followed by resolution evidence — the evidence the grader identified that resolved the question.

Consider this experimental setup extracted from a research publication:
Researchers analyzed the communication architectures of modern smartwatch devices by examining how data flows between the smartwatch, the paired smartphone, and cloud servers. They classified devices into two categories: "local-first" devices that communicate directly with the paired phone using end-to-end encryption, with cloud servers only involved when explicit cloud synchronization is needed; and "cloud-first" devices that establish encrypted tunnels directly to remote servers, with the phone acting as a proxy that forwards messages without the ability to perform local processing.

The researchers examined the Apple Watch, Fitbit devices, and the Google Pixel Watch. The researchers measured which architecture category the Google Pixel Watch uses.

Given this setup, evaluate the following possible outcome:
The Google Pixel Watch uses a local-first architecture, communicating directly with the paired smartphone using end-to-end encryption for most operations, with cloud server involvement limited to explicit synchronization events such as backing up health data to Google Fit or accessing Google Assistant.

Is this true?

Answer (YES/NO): NO